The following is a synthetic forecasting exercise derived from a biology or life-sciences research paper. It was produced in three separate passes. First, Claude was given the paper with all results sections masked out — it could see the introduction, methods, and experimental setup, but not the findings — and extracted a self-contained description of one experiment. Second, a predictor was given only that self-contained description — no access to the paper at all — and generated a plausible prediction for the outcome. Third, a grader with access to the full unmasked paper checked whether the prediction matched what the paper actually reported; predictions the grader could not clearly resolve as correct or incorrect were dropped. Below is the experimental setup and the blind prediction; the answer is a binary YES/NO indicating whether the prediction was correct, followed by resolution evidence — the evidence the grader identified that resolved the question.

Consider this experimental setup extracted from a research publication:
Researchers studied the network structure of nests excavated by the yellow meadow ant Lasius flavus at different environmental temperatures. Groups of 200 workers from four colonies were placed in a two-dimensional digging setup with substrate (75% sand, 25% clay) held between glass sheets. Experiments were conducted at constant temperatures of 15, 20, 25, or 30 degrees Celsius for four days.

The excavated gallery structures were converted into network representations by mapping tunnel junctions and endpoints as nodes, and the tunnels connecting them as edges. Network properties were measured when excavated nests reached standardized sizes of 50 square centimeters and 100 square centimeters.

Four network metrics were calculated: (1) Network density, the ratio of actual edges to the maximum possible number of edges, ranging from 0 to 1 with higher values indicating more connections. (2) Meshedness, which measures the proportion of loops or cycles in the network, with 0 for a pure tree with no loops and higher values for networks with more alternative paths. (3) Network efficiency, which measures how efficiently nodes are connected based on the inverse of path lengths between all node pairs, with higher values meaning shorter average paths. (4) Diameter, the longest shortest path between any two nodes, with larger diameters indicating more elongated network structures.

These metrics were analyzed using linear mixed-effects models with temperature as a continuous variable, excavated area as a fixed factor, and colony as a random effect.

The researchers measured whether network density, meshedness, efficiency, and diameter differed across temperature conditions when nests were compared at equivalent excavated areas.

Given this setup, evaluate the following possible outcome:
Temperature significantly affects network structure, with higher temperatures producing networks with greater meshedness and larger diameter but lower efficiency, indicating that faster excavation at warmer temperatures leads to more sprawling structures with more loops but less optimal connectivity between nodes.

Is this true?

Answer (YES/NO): NO